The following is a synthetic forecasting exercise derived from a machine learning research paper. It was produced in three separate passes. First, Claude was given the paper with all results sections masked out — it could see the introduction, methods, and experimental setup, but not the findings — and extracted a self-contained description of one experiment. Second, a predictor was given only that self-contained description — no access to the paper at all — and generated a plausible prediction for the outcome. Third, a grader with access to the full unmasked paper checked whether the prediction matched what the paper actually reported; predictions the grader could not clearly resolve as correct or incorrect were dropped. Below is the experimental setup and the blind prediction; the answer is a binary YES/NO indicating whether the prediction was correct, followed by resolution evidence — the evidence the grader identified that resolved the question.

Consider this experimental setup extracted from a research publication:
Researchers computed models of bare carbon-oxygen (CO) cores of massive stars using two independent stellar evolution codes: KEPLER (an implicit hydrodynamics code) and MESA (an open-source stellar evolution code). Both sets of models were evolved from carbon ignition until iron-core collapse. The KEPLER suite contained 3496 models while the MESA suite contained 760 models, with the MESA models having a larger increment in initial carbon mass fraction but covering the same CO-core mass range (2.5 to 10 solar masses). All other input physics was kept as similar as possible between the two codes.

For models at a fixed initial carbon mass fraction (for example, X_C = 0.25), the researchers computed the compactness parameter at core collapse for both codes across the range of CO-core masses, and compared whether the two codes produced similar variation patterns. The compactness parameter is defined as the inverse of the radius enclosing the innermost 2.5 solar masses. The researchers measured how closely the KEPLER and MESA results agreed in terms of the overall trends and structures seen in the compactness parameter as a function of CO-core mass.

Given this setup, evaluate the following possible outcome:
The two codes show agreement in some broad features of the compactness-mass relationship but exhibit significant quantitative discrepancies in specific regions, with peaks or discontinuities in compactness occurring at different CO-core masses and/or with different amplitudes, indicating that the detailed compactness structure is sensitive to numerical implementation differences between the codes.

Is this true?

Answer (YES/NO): NO